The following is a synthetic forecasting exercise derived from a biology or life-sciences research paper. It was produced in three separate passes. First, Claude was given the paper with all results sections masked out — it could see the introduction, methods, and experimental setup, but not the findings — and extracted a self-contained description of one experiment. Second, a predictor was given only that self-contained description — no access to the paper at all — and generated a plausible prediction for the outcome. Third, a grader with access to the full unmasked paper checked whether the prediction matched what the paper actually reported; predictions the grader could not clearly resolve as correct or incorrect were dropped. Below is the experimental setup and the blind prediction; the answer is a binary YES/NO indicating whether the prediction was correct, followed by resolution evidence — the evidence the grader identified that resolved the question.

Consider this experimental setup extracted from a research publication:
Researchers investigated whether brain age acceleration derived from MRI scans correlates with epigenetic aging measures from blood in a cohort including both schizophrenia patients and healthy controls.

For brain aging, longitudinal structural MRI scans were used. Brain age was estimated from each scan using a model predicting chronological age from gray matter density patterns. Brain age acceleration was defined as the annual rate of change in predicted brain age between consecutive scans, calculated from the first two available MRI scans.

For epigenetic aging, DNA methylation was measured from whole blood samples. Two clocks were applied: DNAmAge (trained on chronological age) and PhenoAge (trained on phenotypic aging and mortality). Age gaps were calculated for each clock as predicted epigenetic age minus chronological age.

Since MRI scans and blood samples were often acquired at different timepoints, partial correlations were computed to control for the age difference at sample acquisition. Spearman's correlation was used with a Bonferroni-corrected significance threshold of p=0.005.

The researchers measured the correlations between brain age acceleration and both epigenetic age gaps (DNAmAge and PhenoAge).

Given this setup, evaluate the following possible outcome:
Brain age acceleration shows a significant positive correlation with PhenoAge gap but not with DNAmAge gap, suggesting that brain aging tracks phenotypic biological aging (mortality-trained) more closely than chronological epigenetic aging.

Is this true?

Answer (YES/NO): NO